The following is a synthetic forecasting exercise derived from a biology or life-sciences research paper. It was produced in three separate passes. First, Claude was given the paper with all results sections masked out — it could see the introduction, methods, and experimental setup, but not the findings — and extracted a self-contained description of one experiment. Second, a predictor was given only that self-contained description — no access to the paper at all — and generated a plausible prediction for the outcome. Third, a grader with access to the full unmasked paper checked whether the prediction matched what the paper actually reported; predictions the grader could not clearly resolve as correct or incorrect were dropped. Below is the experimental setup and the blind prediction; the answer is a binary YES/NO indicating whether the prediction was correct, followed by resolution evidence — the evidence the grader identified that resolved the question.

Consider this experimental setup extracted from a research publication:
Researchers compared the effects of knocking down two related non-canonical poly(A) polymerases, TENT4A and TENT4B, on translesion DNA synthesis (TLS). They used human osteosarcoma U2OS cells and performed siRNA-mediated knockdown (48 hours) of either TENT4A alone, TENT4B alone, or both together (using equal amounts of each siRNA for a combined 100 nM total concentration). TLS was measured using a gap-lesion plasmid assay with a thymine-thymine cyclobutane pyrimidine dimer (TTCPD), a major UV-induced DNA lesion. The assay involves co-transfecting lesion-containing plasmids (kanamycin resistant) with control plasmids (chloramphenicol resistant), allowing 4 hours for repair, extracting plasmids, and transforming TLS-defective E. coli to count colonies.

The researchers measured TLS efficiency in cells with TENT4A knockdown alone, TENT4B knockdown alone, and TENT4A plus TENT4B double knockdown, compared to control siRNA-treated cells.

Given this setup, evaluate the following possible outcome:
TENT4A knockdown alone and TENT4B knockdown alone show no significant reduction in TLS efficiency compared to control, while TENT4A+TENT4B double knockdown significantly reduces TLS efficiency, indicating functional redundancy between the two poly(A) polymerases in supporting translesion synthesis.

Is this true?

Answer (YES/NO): NO